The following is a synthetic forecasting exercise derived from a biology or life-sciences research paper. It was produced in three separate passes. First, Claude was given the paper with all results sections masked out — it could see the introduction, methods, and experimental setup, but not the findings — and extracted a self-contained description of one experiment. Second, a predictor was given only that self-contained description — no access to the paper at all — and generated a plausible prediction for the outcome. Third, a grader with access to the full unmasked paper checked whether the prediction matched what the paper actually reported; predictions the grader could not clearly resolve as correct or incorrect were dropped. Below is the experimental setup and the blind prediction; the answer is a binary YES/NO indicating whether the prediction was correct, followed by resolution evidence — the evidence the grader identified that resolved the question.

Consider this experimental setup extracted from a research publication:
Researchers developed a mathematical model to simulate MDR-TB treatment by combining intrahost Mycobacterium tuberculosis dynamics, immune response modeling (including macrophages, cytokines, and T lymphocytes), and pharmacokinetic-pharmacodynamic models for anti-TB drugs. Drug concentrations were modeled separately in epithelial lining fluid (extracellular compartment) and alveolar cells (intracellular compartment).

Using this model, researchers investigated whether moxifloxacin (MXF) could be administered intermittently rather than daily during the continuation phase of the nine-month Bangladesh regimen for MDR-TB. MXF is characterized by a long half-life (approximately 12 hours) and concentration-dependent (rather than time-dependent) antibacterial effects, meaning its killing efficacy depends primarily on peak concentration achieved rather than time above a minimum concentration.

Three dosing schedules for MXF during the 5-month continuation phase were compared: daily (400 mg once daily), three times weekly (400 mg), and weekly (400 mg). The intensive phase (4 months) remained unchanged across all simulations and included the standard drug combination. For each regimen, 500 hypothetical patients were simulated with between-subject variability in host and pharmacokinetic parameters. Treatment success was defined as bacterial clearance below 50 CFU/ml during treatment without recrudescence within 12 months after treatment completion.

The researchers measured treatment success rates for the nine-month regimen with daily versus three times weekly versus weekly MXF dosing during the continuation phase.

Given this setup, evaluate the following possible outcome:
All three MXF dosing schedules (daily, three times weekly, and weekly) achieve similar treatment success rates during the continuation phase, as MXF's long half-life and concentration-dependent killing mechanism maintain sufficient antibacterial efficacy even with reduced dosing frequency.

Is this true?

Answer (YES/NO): YES